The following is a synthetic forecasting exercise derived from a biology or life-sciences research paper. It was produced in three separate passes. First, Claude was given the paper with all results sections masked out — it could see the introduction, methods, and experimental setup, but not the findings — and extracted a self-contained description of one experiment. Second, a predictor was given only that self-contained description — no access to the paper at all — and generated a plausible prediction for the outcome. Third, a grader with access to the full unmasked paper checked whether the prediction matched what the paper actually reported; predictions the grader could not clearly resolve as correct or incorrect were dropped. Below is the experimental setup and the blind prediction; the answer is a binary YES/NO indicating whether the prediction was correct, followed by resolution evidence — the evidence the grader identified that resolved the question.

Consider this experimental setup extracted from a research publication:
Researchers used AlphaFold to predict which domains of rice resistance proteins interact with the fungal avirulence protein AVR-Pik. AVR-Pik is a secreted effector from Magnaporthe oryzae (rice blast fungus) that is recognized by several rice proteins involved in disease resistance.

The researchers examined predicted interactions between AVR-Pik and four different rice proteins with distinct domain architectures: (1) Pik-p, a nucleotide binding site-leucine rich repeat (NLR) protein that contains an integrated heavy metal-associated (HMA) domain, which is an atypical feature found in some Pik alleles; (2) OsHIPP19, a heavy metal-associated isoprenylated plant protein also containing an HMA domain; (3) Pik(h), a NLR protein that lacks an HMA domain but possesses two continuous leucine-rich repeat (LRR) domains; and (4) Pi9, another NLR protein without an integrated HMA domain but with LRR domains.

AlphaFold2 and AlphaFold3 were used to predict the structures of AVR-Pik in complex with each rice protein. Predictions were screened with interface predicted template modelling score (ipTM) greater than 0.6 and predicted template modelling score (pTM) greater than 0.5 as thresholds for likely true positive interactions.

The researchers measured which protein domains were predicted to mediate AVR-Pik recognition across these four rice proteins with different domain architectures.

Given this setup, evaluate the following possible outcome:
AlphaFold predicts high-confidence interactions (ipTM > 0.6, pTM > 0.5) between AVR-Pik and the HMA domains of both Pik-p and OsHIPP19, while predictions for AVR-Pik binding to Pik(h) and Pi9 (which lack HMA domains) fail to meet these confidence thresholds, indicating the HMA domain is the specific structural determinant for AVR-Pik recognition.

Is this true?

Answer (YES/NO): NO